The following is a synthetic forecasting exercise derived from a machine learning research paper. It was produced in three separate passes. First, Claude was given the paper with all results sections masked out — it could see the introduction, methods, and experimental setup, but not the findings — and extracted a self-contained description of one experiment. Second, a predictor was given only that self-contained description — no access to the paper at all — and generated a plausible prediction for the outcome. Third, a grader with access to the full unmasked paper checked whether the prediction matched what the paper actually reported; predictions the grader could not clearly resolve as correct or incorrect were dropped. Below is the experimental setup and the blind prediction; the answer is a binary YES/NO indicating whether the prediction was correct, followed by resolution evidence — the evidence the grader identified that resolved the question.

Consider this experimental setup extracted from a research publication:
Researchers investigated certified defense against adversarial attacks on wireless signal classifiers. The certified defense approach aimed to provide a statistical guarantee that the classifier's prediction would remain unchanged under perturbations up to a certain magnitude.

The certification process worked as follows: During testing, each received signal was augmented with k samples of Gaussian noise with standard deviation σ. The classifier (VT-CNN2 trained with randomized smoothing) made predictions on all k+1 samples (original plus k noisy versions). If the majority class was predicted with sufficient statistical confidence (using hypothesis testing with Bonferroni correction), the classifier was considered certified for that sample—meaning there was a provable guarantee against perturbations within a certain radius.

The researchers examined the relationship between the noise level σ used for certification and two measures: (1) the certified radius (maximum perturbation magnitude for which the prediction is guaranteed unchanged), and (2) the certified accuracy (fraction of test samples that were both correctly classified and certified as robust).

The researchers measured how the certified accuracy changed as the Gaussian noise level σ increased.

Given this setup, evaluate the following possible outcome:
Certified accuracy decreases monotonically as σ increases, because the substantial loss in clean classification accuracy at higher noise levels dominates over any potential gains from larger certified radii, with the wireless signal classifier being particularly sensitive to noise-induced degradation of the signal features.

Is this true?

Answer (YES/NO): NO